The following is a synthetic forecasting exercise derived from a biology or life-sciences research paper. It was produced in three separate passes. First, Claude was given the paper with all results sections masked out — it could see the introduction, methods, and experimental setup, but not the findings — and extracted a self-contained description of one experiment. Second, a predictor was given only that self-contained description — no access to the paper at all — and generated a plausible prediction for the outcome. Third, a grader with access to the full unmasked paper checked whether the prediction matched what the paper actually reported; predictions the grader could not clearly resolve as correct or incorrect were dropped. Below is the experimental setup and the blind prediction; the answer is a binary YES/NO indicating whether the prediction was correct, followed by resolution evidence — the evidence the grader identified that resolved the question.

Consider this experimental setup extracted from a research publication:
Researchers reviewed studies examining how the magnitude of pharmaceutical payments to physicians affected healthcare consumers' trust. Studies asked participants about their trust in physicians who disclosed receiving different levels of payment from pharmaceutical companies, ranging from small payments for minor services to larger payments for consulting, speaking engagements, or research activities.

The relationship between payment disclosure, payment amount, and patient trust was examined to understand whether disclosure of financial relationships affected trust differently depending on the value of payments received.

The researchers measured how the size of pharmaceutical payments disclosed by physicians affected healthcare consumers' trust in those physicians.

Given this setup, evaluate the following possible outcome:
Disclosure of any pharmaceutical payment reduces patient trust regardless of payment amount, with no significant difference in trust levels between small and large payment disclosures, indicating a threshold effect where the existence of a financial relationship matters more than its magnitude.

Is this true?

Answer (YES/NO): NO